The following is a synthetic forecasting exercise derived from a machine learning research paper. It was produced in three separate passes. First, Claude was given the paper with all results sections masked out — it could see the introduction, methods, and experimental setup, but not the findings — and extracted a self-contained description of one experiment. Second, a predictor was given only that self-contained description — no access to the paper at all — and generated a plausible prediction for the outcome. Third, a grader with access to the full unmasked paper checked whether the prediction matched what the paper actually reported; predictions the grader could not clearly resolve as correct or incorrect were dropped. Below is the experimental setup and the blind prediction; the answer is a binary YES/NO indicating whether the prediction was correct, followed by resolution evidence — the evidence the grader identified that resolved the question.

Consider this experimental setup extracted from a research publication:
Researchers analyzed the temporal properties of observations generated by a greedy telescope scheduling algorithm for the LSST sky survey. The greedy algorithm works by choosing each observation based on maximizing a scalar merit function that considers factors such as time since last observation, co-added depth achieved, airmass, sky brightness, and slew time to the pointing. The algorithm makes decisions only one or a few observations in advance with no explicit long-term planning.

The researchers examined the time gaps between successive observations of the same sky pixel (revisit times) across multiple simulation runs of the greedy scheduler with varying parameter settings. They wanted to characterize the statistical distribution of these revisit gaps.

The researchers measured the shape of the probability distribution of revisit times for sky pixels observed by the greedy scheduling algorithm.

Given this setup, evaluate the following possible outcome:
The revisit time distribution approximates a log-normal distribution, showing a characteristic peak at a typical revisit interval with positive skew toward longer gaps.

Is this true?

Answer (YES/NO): NO